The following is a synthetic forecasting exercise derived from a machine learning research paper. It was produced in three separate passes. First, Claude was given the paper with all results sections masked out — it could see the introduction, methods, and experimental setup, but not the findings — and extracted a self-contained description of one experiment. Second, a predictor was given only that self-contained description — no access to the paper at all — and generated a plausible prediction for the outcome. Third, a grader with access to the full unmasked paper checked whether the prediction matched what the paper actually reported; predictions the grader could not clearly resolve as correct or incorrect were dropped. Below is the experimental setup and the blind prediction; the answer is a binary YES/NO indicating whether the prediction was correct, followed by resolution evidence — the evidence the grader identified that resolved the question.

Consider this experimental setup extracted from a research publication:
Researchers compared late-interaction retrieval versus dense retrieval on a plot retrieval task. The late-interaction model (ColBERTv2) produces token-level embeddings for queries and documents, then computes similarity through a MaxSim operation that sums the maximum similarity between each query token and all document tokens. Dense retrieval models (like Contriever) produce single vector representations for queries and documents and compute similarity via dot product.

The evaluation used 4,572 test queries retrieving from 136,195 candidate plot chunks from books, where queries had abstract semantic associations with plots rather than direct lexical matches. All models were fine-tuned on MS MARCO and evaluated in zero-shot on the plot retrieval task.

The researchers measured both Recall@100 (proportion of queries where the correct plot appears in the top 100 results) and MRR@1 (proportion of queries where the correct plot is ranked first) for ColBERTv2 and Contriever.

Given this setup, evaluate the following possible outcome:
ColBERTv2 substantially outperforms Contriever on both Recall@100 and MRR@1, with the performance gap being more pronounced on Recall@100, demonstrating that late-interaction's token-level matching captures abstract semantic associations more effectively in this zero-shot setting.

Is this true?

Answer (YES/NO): NO